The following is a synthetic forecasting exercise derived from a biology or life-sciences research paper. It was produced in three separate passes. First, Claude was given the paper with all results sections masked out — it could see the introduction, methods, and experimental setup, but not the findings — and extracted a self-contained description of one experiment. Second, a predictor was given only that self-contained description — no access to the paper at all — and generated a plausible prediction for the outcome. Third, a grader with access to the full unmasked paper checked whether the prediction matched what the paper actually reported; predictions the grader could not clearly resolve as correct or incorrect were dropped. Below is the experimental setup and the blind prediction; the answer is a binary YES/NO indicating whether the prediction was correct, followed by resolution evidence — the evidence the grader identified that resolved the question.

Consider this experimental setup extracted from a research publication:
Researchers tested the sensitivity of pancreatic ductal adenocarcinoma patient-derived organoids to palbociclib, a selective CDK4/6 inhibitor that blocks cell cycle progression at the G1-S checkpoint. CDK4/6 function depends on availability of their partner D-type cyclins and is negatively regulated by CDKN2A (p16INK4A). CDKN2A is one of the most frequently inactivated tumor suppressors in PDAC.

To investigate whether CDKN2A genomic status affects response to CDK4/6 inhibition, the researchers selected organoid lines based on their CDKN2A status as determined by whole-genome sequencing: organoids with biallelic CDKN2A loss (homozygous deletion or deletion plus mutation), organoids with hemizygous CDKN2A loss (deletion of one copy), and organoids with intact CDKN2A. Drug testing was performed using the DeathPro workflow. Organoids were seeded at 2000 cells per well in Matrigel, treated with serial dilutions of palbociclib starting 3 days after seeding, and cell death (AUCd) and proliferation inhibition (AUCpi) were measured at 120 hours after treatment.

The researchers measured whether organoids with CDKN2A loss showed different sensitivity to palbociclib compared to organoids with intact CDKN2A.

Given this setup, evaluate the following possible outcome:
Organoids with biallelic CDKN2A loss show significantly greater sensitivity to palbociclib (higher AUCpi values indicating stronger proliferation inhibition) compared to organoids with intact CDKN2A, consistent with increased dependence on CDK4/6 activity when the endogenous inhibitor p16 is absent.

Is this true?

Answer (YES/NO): NO